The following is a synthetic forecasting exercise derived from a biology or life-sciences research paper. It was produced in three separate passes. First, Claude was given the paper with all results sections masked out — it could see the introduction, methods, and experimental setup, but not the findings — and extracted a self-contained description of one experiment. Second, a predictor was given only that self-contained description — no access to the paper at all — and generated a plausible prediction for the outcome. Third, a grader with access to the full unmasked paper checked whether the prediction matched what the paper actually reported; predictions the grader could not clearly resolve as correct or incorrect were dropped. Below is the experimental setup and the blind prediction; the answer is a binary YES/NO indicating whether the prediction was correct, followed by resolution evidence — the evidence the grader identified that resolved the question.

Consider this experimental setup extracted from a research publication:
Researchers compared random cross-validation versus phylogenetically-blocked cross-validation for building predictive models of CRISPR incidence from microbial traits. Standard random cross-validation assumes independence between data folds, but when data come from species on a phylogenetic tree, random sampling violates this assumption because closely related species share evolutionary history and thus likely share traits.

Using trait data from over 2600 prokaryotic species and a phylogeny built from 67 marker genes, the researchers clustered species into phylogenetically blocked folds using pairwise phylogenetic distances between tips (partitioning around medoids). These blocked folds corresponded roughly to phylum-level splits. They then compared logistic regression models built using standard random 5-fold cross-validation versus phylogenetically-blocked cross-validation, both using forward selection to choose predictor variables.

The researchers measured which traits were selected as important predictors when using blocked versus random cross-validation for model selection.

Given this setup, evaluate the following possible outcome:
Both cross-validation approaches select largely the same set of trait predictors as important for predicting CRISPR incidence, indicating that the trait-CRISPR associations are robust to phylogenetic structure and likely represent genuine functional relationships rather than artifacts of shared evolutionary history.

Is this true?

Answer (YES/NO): YES